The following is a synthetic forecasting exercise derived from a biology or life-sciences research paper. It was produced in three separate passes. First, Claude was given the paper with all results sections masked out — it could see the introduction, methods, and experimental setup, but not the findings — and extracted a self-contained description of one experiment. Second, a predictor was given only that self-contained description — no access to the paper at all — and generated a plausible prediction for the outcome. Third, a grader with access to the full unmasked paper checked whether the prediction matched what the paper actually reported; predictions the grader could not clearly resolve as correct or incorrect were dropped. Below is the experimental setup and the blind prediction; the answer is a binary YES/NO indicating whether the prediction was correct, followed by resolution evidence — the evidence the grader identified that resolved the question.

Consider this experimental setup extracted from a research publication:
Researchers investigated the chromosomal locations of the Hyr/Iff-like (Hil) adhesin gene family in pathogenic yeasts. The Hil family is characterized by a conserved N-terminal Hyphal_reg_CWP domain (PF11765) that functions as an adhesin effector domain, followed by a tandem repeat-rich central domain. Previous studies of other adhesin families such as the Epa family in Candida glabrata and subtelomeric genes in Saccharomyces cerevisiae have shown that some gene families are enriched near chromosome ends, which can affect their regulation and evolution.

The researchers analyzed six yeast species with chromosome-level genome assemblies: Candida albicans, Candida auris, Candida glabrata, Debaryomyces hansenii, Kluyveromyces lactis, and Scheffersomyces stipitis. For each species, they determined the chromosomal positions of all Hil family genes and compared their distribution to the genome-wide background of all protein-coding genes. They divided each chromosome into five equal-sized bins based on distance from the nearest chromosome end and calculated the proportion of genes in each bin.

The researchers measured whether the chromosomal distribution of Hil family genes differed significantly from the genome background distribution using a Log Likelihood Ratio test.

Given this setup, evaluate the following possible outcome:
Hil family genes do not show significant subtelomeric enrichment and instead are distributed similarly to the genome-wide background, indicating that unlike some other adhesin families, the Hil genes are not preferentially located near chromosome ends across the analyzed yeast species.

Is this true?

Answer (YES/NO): NO